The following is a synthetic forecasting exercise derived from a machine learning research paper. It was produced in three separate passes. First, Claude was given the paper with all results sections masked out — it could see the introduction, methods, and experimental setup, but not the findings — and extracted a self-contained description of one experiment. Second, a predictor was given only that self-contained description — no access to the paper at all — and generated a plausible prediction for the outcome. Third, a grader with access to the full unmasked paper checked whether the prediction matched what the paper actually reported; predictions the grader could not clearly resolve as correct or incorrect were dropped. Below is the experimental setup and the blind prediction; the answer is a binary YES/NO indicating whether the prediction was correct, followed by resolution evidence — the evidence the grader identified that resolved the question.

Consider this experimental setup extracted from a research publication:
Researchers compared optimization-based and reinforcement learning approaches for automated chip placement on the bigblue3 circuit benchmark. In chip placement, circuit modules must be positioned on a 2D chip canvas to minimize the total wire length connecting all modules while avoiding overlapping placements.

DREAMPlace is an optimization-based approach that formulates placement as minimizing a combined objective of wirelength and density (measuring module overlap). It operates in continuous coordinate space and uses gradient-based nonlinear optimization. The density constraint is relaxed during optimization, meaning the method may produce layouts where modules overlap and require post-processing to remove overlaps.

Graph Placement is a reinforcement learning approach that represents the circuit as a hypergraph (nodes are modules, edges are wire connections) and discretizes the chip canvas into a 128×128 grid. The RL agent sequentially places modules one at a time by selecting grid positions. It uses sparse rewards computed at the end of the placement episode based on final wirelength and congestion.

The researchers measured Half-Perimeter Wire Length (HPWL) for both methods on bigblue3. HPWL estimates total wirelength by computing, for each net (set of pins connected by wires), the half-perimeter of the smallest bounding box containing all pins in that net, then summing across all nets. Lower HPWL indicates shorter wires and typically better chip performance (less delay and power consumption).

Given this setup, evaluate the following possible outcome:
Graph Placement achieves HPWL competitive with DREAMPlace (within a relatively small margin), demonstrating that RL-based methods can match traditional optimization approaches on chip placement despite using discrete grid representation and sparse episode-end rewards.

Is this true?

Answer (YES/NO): NO